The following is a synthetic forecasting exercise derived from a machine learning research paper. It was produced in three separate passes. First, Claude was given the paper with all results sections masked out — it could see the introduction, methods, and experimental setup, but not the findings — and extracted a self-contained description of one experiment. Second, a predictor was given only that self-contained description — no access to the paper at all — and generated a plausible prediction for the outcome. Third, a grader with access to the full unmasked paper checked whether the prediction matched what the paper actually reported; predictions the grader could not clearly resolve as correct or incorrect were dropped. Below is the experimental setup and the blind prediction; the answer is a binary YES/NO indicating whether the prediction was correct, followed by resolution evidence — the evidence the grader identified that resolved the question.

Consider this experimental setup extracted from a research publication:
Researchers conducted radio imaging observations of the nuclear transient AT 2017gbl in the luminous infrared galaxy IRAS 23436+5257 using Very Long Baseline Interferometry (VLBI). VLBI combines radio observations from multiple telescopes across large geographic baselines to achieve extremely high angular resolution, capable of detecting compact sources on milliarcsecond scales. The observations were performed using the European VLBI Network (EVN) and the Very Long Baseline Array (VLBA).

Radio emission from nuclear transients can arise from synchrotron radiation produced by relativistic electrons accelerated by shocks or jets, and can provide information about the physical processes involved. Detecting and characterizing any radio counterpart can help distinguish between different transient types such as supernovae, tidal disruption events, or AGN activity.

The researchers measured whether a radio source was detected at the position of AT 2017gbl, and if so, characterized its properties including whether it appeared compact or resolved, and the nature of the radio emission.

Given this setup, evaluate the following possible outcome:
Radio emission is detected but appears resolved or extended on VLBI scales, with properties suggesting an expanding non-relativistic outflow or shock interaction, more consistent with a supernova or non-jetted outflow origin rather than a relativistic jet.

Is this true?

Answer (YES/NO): NO